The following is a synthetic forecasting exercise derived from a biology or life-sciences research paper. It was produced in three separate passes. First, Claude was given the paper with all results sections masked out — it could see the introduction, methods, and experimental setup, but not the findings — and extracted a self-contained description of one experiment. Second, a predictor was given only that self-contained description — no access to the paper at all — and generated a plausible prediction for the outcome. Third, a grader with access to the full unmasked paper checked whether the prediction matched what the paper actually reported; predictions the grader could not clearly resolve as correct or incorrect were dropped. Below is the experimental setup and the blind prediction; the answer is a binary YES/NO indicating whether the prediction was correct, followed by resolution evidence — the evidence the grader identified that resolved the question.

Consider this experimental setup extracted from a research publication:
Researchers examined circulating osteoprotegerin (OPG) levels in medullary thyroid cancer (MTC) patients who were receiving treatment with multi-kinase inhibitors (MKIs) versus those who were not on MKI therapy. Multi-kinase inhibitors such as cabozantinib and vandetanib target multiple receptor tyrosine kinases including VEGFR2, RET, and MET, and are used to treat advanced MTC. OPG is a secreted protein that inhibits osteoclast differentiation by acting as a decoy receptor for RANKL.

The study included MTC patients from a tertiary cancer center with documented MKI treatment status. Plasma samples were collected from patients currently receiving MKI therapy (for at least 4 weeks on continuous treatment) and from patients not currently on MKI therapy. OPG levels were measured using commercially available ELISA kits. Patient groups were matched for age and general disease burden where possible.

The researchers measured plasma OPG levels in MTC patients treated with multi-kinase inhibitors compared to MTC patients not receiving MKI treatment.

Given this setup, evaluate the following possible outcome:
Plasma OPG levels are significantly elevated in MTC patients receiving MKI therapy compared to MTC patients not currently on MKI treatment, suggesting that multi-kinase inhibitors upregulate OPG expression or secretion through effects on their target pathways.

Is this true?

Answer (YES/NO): NO